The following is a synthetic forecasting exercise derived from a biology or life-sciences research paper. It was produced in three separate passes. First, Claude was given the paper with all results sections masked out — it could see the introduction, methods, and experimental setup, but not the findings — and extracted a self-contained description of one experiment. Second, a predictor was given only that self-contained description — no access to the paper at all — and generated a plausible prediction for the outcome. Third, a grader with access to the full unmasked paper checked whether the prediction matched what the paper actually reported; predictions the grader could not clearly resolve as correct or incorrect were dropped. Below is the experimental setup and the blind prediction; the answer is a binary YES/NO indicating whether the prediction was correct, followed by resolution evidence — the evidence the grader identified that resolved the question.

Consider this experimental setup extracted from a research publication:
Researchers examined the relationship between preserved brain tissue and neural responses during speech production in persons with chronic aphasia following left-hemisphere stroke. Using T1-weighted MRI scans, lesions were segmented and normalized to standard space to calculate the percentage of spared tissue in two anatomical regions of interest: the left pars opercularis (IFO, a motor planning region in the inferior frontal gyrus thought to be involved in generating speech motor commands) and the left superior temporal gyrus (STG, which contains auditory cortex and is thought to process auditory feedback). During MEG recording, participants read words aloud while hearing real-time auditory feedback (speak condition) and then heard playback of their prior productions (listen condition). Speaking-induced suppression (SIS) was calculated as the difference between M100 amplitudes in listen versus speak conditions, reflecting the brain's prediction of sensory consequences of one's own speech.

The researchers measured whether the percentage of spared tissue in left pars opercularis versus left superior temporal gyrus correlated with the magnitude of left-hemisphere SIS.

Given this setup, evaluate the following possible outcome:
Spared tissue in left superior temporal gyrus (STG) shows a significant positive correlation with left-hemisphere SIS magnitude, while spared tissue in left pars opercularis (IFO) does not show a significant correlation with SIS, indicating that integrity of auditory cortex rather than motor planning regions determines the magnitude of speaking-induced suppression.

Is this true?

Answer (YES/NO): NO